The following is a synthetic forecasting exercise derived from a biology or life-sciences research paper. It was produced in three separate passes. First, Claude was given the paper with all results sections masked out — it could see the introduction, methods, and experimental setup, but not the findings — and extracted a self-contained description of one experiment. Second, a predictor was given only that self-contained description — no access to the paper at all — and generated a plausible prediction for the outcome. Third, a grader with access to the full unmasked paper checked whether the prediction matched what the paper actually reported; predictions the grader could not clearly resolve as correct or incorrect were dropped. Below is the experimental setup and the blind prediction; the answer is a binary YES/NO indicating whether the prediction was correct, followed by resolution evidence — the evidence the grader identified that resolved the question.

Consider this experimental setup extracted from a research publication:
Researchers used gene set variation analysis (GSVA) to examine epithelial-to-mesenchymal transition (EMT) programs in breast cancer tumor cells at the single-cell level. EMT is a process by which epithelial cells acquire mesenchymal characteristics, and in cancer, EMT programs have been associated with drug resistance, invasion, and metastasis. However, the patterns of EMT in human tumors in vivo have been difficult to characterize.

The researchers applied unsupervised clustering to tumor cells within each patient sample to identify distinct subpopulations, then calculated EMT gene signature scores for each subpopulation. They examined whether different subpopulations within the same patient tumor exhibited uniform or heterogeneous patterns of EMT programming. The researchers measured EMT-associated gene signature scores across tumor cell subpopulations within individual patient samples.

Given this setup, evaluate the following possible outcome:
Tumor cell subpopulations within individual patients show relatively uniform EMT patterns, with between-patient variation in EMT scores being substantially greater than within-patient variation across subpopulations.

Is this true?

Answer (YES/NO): NO